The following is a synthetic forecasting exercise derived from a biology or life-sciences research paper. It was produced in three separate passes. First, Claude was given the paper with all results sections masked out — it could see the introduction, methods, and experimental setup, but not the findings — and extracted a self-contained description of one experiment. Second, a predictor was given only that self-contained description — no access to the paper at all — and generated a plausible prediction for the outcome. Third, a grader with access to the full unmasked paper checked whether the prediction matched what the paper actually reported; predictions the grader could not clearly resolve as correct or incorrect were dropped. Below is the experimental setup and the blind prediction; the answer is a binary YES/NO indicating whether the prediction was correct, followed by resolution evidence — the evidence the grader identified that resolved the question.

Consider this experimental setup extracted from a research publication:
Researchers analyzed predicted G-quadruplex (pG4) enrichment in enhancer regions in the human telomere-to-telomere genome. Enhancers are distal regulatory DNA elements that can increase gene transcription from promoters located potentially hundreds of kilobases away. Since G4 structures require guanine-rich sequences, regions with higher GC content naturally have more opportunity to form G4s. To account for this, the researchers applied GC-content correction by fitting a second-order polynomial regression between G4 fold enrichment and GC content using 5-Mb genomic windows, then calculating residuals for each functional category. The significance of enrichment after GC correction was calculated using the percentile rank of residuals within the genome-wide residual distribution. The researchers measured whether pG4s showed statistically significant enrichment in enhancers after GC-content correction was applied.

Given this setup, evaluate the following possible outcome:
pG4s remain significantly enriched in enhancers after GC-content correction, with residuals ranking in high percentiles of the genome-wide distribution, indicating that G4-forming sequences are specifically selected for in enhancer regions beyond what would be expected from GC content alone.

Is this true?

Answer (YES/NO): NO